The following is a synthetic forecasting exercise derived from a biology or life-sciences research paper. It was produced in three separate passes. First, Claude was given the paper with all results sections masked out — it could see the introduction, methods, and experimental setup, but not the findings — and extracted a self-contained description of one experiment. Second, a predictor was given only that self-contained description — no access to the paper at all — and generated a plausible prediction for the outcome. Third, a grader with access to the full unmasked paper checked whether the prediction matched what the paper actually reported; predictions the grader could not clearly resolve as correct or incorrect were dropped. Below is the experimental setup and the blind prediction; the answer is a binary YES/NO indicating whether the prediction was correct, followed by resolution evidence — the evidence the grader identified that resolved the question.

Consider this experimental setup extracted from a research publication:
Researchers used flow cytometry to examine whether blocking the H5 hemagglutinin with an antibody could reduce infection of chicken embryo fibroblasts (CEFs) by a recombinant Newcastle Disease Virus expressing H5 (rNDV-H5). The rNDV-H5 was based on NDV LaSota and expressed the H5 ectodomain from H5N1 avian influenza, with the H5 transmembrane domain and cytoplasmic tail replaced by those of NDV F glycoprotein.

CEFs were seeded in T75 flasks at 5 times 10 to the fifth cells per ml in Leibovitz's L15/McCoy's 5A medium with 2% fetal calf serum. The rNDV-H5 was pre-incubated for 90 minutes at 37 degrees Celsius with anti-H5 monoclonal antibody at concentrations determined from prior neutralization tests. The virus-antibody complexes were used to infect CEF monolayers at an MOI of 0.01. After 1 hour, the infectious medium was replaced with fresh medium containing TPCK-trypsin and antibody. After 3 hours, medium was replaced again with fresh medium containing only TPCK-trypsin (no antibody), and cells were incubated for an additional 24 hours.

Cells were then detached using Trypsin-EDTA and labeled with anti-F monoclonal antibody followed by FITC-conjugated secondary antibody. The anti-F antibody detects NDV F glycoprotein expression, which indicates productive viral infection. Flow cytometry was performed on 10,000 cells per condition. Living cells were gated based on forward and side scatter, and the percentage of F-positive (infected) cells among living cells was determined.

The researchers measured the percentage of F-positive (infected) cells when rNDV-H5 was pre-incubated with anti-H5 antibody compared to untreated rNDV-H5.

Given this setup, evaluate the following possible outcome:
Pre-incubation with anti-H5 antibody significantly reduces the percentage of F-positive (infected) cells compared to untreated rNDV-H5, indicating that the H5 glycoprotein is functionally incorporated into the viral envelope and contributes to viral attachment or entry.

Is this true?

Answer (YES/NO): NO